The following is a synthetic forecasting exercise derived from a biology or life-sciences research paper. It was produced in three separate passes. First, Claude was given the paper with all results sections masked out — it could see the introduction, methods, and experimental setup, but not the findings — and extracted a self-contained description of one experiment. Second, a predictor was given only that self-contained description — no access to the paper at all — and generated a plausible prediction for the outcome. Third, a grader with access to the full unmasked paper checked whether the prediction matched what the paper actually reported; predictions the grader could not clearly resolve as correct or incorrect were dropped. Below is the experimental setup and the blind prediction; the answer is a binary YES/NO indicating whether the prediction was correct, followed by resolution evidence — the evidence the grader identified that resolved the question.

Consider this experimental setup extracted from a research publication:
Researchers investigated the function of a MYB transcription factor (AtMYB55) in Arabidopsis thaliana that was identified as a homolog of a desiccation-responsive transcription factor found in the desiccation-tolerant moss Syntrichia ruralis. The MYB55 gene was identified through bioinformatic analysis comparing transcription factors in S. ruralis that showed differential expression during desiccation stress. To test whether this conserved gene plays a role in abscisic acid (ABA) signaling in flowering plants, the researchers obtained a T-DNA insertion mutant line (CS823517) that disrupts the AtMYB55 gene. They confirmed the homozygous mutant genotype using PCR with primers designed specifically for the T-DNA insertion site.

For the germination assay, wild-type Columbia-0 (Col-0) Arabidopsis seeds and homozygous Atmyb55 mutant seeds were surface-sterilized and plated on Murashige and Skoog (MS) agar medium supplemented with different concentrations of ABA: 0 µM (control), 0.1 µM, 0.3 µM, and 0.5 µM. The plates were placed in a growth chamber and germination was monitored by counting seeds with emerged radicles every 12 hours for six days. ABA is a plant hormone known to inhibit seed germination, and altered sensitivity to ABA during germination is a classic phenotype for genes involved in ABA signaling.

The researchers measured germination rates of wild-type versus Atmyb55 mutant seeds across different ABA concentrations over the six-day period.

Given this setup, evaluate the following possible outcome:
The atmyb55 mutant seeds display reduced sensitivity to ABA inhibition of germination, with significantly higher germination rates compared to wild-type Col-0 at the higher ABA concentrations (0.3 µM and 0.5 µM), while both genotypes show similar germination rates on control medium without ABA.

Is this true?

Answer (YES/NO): NO